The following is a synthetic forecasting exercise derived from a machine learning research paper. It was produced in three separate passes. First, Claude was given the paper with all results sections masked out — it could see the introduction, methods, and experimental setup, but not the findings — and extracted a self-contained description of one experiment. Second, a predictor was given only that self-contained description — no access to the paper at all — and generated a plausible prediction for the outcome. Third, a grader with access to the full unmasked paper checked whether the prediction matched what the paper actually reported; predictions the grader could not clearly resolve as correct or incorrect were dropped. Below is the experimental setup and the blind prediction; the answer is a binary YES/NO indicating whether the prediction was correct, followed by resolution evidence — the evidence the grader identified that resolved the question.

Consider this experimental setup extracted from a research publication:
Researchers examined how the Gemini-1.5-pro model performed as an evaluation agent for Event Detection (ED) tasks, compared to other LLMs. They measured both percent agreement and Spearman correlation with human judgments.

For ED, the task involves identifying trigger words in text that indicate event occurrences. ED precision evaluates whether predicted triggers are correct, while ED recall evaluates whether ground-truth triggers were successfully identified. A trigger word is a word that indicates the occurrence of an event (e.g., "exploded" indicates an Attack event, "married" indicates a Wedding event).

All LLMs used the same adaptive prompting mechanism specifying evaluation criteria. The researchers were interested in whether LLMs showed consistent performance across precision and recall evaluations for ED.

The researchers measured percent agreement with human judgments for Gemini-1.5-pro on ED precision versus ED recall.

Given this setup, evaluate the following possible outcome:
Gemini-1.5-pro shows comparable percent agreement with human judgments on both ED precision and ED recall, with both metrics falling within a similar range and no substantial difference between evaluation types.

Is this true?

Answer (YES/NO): NO